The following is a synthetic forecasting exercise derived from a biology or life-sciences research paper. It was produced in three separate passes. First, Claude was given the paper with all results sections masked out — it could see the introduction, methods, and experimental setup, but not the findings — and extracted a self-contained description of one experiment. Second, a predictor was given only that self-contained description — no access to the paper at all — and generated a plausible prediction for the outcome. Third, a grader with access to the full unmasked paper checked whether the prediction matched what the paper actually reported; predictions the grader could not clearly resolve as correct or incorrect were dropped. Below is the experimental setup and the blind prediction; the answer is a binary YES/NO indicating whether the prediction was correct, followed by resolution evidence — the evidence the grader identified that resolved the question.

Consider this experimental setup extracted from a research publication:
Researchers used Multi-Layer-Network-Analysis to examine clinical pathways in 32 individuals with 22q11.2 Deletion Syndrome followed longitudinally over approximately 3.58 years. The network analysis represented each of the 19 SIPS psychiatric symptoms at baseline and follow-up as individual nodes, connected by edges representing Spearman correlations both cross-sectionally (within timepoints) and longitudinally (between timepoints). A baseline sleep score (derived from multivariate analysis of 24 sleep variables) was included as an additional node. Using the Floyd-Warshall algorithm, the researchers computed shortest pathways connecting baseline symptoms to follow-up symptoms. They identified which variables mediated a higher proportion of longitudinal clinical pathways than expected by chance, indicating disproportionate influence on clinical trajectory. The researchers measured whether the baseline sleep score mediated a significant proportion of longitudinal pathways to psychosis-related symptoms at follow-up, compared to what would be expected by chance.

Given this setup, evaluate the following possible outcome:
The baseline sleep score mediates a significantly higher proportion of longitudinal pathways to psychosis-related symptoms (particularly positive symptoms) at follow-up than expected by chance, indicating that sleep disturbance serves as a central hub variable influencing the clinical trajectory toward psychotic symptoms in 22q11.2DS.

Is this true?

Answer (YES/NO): YES